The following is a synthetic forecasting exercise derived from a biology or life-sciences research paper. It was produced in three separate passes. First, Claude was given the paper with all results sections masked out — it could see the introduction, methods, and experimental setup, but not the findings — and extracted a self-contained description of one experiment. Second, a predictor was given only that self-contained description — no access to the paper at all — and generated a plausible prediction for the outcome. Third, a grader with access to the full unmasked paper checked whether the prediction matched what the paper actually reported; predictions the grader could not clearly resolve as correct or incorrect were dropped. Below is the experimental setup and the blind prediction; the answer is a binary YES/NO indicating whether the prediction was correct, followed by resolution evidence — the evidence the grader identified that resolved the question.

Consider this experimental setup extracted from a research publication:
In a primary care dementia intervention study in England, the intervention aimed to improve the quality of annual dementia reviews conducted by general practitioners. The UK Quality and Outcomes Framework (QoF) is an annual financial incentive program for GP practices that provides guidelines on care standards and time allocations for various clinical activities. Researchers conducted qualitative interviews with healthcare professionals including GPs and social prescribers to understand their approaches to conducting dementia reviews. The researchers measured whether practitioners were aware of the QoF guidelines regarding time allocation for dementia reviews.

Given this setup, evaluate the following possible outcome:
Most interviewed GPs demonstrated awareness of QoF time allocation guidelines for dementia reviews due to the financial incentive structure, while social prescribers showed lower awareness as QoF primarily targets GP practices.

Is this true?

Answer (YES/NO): NO